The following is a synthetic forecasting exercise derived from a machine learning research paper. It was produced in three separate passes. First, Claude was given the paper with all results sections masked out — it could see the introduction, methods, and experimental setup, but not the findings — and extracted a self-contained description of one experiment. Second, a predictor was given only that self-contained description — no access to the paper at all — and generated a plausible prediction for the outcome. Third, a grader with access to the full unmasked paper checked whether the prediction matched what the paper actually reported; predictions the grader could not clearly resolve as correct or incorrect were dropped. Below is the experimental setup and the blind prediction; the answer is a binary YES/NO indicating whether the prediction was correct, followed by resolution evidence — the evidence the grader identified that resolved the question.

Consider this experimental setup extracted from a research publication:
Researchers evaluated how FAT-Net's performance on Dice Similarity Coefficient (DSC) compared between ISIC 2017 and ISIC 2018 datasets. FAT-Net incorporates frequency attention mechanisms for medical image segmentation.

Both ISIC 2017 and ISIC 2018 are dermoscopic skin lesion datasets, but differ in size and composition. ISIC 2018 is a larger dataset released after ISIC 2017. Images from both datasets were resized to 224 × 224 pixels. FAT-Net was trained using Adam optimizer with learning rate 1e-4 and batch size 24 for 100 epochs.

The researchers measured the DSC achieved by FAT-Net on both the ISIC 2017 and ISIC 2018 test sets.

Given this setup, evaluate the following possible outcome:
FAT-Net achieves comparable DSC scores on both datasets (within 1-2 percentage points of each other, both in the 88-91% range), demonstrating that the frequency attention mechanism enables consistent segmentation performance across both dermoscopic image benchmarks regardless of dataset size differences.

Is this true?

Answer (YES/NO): NO